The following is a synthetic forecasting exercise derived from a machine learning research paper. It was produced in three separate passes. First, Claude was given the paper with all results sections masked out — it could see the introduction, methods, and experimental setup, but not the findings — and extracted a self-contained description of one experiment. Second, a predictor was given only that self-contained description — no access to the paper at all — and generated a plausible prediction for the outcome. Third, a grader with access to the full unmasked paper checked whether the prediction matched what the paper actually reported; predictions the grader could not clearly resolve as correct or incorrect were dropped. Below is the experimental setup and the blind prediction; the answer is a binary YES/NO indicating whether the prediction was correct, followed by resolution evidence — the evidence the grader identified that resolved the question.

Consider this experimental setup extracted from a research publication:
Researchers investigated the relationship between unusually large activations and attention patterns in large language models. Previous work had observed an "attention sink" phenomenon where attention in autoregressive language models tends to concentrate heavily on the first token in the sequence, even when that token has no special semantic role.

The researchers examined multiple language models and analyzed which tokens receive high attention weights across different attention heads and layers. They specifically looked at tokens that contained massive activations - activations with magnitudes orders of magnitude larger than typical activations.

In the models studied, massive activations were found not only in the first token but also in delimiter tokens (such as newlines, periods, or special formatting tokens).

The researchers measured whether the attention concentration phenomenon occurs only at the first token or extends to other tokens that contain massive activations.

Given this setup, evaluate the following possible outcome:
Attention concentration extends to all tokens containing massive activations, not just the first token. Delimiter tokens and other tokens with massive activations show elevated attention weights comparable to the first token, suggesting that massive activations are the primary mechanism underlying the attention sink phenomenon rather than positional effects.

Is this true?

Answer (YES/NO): YES